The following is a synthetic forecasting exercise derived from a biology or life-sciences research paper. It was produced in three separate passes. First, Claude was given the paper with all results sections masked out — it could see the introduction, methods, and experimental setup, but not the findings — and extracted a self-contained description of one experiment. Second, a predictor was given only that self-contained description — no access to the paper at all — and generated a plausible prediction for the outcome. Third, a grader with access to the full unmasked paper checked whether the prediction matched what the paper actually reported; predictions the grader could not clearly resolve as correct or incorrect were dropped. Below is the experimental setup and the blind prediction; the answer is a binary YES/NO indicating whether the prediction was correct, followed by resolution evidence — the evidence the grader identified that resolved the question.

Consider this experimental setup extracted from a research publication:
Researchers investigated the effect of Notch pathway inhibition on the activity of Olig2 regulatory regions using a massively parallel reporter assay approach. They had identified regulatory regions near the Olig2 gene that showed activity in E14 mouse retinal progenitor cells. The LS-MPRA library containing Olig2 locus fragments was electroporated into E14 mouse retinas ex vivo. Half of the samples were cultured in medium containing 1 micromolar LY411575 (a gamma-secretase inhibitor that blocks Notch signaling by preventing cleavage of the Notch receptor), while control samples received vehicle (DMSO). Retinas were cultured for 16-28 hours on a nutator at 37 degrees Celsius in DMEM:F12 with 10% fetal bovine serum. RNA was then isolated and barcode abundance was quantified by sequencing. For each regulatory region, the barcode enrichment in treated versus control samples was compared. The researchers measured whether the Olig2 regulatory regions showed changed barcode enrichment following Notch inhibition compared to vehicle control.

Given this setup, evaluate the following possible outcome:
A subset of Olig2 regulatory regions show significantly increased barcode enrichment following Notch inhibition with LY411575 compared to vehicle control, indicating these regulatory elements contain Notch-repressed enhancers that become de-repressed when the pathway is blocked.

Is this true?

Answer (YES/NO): YES